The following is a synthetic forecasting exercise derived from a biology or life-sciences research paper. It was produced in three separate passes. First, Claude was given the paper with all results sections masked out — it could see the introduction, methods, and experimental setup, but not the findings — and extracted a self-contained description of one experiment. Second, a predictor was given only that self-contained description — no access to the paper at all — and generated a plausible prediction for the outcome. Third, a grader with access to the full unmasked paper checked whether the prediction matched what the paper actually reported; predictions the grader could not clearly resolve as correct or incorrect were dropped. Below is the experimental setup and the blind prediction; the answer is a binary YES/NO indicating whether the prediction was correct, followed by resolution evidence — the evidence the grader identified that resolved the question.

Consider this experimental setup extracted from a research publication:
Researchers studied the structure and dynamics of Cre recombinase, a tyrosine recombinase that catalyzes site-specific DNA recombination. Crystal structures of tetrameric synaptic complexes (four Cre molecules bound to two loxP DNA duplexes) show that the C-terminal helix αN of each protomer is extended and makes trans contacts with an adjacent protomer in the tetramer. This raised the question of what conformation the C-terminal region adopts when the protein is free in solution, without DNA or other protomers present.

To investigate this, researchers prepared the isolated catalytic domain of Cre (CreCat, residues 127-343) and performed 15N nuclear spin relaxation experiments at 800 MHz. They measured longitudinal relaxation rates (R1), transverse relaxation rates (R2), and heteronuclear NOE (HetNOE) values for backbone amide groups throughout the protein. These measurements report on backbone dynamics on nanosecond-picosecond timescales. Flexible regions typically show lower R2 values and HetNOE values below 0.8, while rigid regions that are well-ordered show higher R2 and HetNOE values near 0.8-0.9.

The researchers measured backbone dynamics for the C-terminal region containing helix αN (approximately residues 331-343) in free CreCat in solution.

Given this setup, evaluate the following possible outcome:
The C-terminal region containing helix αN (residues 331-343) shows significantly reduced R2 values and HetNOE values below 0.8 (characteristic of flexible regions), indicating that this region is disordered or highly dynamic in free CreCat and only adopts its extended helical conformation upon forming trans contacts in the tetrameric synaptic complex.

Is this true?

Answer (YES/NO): NO